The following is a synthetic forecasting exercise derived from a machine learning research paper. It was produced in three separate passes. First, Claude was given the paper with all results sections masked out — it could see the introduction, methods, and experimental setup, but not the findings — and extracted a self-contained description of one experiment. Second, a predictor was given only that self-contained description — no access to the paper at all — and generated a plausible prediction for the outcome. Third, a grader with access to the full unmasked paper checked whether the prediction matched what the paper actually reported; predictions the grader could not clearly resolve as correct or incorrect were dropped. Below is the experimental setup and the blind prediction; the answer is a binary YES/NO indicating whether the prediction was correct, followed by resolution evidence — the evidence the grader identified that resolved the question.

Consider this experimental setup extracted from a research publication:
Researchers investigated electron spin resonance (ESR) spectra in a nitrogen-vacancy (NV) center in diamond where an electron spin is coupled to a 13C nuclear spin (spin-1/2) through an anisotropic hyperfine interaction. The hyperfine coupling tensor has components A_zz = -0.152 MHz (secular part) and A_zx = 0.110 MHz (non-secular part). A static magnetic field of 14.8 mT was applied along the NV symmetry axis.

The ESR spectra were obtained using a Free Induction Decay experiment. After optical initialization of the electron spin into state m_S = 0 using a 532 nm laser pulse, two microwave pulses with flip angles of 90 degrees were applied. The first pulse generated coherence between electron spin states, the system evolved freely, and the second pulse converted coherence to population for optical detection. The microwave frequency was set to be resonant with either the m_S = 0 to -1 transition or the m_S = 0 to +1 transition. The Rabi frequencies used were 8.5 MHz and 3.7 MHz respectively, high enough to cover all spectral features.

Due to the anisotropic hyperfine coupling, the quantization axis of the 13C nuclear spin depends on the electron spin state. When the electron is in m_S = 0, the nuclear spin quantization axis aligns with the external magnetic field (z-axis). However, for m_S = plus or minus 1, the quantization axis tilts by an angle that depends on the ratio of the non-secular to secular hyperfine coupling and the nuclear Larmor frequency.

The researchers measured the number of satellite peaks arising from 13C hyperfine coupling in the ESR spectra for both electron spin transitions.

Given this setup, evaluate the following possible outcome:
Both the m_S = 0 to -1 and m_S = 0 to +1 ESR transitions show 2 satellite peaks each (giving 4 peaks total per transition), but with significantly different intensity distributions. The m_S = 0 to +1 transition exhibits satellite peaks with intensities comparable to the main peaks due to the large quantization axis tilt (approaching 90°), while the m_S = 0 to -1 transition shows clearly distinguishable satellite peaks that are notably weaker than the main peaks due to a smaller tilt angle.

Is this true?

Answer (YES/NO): NO